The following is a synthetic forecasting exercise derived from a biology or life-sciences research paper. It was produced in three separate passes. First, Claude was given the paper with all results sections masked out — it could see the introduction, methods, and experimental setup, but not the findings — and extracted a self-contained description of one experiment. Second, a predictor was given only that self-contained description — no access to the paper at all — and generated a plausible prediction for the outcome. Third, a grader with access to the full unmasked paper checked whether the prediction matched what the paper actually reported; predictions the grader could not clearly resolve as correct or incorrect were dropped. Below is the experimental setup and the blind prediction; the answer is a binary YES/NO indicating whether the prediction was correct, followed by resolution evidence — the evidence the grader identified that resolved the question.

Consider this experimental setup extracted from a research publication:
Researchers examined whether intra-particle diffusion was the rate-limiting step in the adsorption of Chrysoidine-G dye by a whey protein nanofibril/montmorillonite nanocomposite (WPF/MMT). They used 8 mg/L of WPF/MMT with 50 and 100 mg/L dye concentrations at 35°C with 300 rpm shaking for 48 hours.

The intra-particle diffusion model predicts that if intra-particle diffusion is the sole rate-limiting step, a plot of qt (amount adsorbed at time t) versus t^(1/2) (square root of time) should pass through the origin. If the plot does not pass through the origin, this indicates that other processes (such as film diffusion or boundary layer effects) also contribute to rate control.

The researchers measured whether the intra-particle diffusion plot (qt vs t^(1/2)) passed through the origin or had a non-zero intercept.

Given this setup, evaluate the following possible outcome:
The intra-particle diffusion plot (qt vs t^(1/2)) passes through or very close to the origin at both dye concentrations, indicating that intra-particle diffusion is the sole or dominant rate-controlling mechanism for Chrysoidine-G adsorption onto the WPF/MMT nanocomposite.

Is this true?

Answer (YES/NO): NO